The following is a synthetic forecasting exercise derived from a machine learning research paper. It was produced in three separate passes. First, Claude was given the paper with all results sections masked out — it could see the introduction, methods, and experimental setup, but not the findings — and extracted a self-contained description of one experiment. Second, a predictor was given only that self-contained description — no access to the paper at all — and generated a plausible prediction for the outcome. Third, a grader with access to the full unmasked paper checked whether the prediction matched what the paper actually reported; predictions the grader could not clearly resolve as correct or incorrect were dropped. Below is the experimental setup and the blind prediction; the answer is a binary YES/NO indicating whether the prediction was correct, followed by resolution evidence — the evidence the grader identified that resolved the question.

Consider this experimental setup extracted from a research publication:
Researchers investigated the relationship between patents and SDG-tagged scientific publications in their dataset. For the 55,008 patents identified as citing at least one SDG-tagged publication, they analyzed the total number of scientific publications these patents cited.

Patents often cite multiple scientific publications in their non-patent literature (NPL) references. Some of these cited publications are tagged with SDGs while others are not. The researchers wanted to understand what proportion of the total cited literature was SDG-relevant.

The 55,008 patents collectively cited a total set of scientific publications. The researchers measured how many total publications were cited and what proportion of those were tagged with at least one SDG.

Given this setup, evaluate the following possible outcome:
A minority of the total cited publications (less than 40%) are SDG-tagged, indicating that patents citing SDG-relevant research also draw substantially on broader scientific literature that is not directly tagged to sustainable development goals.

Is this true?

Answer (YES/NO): YES